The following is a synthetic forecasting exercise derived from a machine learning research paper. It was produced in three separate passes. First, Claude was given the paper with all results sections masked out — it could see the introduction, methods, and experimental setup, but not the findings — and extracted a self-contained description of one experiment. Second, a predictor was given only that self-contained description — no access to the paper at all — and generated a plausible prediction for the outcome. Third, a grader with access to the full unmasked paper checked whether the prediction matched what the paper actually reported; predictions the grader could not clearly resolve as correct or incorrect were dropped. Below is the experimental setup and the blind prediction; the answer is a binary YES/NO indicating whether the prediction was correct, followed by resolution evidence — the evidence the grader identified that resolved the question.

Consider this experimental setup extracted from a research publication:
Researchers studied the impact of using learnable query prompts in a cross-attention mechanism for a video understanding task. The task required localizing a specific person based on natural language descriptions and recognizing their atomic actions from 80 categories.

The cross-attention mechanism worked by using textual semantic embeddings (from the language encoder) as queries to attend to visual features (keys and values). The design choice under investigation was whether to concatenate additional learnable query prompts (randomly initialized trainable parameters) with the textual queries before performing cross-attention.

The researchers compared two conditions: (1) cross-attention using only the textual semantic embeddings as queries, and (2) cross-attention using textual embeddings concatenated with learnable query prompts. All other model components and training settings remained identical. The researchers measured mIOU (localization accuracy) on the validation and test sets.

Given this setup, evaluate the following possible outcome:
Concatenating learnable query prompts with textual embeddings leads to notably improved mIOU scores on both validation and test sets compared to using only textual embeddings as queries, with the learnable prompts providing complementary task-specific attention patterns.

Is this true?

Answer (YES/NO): NO